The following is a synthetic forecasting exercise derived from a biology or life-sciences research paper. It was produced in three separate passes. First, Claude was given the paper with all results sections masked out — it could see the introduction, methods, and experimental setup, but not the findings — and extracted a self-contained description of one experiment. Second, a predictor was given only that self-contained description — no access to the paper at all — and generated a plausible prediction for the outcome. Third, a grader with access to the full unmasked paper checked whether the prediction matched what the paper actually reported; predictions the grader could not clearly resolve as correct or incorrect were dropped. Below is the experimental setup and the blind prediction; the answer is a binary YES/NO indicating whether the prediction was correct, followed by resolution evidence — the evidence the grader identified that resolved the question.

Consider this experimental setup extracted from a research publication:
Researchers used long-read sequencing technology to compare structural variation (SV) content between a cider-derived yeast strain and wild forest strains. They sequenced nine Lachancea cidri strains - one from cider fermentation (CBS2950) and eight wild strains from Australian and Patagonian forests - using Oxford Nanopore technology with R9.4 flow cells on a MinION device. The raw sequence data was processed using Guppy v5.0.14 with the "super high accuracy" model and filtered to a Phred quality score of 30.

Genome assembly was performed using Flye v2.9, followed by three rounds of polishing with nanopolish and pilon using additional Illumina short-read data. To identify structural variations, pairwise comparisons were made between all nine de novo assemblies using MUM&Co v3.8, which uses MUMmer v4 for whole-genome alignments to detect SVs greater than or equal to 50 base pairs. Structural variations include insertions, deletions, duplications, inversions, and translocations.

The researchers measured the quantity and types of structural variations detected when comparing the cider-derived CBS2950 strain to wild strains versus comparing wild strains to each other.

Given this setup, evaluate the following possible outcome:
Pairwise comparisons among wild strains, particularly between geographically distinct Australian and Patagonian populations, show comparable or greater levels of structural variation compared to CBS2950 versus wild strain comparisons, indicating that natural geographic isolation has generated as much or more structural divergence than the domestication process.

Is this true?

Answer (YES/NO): NO